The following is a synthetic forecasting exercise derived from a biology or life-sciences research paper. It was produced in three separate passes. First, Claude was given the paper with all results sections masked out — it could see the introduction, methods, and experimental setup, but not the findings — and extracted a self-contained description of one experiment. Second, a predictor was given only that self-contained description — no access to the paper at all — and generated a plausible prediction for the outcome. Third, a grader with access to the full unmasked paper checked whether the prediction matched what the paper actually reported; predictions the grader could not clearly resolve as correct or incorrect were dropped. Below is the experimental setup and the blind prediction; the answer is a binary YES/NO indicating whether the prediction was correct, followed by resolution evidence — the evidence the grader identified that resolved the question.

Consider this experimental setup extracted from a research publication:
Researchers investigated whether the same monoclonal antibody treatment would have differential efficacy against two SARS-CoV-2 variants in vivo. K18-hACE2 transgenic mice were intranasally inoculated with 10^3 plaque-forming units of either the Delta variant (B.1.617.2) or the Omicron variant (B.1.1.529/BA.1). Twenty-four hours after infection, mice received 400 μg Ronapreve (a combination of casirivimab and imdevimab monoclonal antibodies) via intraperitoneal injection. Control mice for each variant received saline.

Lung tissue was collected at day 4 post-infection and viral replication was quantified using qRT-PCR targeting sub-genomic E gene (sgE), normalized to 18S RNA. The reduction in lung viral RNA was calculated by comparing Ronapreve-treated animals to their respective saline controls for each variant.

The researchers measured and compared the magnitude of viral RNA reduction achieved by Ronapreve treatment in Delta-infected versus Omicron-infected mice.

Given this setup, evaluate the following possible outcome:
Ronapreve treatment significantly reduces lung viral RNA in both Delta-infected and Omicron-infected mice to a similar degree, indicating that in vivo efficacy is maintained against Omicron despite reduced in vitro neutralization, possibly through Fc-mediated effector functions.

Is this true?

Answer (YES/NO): NO